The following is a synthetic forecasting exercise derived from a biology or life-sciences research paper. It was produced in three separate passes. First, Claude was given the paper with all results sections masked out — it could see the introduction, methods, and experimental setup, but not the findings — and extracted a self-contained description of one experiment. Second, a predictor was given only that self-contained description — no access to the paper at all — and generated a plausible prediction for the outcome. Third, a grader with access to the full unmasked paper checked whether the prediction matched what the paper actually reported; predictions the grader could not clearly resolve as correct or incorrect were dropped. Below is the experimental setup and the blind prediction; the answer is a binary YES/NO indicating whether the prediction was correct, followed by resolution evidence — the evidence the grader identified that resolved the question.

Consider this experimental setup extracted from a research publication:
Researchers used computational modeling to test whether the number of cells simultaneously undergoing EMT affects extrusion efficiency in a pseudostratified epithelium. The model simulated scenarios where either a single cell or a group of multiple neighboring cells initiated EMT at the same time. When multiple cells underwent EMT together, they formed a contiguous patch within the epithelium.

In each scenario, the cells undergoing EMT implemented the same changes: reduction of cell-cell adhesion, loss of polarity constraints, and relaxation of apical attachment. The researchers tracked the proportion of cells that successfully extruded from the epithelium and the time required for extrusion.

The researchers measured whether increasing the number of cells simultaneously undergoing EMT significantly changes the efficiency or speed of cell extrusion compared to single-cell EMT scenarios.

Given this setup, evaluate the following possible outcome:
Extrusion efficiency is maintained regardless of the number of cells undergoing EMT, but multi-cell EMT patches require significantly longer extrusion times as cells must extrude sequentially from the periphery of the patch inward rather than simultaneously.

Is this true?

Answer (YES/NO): NO